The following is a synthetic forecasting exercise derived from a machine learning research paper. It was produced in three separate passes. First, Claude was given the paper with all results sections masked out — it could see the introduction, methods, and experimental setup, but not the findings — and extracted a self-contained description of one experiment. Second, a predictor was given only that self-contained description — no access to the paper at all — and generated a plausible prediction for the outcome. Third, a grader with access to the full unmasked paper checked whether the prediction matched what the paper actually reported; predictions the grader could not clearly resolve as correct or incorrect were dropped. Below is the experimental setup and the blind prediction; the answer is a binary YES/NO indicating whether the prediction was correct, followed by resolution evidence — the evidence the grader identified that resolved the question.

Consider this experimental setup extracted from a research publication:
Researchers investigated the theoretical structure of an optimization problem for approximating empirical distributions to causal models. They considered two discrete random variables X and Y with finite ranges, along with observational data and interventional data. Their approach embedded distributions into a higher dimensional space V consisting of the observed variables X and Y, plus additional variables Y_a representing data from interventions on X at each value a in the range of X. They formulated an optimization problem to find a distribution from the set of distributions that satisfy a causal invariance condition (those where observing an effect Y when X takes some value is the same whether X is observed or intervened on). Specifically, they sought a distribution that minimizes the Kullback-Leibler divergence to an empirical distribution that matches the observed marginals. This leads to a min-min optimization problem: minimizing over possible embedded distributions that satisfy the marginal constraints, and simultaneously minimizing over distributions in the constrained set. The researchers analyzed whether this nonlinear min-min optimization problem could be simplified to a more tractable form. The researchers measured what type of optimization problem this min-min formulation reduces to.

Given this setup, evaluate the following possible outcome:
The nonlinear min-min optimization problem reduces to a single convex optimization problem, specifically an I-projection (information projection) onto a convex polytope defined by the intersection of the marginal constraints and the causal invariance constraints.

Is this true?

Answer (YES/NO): NO